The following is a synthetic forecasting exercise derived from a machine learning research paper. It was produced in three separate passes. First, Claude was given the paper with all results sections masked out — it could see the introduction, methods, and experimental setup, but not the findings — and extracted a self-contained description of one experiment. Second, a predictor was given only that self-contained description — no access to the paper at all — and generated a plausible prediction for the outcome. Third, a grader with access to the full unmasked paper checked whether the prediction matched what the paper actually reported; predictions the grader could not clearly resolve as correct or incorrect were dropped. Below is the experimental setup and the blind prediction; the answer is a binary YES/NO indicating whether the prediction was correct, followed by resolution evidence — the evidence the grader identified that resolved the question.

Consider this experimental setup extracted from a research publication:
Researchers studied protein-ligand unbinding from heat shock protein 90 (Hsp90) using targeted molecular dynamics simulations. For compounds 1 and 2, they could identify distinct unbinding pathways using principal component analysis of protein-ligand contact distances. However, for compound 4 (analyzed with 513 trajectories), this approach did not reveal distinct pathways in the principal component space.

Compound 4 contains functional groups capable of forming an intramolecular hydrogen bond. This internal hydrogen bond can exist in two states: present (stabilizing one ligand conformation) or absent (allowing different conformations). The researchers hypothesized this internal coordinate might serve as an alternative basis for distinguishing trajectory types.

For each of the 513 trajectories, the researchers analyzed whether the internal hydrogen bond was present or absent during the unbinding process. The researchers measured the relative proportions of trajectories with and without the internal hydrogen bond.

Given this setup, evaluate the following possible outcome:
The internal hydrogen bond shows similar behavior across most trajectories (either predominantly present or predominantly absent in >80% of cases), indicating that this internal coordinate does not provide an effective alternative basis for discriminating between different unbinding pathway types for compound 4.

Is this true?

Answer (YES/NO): NO